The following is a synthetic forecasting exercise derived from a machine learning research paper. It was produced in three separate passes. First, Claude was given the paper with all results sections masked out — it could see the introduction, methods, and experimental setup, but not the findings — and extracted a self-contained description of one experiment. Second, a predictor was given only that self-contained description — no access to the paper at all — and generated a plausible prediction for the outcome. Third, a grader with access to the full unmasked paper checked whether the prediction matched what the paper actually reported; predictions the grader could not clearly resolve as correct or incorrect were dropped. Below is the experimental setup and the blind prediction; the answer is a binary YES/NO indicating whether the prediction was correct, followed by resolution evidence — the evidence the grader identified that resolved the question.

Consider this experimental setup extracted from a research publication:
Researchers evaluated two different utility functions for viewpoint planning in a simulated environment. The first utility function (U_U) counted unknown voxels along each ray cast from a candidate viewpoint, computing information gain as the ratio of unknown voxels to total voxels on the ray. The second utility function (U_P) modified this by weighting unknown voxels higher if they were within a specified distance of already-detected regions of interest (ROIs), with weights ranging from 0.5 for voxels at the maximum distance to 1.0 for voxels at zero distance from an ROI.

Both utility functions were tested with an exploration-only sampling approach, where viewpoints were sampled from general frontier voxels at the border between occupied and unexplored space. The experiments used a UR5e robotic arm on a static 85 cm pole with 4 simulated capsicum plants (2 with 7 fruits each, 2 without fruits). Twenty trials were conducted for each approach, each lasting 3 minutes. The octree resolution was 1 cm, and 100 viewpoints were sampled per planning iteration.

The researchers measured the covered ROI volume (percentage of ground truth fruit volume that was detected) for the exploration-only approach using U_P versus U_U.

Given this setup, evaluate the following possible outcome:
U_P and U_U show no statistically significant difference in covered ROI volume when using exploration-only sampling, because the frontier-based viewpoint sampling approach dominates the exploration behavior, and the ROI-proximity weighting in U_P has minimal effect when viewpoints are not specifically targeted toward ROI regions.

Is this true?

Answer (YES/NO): NO